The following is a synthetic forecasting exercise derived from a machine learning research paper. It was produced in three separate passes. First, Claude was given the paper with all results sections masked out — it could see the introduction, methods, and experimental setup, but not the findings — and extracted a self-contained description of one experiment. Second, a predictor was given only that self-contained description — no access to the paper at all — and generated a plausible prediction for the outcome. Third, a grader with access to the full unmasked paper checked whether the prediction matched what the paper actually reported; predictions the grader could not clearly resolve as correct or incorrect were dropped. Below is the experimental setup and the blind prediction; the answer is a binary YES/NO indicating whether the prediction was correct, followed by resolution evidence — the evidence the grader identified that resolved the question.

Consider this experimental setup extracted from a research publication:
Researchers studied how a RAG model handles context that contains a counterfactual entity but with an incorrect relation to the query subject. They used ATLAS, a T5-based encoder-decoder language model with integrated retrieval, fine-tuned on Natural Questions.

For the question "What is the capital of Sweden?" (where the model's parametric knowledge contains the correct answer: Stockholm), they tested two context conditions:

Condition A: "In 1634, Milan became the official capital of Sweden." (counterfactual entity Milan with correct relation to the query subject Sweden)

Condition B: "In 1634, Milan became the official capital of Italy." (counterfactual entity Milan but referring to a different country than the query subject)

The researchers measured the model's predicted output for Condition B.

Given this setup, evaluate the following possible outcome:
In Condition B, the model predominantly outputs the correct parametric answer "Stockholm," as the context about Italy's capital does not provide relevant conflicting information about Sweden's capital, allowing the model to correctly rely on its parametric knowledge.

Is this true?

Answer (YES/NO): YES